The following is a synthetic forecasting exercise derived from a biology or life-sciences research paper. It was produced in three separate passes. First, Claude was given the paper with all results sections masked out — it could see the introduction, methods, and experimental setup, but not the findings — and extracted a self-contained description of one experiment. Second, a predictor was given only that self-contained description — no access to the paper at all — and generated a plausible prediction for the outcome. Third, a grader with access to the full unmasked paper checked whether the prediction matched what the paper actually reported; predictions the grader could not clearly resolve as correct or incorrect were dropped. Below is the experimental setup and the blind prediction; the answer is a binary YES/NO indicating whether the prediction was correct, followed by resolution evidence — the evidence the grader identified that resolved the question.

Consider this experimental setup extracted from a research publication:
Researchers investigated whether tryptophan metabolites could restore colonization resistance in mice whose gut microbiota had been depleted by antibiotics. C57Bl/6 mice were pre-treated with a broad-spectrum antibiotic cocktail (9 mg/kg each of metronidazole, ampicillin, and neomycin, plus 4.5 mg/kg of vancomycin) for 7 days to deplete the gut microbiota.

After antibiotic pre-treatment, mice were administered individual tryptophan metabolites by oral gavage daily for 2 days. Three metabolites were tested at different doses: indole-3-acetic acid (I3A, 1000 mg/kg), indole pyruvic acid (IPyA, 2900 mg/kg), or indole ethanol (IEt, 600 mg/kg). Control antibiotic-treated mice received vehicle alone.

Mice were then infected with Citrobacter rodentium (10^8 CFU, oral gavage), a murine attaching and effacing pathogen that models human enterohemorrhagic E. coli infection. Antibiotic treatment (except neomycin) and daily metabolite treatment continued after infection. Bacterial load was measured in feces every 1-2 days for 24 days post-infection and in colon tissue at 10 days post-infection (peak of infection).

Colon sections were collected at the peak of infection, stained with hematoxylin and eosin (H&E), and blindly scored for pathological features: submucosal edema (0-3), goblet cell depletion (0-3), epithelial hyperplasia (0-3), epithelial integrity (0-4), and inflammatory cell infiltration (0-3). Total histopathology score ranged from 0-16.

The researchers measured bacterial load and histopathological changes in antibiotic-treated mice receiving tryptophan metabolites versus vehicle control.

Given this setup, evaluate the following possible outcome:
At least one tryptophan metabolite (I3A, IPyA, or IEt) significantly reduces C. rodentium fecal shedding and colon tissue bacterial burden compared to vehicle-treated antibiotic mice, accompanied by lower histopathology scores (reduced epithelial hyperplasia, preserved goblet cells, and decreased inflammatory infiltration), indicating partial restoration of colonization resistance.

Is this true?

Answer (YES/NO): YES